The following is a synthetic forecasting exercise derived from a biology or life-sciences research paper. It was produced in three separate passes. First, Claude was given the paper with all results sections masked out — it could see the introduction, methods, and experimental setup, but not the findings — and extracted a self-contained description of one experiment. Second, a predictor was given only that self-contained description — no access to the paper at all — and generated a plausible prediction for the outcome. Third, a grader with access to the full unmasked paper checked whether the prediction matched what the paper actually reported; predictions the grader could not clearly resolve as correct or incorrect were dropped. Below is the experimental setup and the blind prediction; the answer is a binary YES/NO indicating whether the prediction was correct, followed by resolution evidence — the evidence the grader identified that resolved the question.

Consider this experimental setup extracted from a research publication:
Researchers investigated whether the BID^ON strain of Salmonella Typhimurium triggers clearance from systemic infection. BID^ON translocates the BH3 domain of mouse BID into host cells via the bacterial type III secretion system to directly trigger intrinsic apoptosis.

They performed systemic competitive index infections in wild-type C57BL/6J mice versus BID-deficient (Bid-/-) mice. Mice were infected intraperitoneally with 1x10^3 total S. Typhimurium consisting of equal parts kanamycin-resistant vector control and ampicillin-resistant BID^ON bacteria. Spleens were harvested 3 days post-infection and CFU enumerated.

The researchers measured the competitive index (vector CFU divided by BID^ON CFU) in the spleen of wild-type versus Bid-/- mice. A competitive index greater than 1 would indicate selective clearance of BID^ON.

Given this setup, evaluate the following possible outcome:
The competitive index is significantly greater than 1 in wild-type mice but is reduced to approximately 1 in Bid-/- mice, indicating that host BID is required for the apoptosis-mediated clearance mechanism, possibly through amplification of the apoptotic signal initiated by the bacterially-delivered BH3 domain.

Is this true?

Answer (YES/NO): NO